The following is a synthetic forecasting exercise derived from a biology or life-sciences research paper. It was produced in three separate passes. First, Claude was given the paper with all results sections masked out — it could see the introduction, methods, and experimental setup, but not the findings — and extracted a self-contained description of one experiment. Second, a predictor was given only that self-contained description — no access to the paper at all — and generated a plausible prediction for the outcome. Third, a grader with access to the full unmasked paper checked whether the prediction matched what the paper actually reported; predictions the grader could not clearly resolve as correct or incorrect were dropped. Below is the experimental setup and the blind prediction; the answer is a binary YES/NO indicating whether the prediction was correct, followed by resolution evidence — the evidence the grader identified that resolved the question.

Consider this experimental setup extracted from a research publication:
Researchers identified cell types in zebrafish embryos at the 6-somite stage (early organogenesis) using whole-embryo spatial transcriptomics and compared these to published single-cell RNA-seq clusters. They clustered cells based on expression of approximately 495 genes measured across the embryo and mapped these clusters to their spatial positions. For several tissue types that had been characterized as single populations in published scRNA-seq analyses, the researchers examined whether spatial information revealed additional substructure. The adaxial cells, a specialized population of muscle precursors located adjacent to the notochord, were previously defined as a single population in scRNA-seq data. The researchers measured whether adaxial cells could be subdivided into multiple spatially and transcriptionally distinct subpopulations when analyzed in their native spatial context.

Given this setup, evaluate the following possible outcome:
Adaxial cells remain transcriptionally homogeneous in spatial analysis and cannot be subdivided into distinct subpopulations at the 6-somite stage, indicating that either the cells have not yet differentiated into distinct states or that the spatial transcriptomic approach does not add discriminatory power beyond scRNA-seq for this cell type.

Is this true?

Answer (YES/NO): NO